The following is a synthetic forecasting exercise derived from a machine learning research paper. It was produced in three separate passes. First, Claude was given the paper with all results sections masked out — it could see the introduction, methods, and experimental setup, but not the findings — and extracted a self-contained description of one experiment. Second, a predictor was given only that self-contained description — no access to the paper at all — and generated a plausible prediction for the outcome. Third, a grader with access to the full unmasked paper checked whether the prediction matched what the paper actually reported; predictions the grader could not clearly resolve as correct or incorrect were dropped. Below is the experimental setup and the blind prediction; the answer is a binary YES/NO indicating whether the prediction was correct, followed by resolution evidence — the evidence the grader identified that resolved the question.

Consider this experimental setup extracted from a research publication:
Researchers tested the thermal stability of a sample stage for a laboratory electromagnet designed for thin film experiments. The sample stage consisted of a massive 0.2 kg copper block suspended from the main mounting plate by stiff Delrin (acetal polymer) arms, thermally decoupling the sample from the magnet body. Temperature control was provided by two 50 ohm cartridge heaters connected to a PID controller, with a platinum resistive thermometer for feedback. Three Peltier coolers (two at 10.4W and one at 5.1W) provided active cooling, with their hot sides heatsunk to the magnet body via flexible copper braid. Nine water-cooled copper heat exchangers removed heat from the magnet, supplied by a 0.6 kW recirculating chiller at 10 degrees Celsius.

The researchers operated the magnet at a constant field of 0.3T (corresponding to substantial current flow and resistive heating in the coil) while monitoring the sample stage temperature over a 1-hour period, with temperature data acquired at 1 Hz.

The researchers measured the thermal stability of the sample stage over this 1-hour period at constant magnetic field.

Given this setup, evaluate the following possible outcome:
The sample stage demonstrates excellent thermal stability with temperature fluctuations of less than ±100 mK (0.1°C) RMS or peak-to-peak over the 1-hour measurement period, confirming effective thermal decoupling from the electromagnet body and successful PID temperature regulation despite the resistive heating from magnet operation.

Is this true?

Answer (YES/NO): YES